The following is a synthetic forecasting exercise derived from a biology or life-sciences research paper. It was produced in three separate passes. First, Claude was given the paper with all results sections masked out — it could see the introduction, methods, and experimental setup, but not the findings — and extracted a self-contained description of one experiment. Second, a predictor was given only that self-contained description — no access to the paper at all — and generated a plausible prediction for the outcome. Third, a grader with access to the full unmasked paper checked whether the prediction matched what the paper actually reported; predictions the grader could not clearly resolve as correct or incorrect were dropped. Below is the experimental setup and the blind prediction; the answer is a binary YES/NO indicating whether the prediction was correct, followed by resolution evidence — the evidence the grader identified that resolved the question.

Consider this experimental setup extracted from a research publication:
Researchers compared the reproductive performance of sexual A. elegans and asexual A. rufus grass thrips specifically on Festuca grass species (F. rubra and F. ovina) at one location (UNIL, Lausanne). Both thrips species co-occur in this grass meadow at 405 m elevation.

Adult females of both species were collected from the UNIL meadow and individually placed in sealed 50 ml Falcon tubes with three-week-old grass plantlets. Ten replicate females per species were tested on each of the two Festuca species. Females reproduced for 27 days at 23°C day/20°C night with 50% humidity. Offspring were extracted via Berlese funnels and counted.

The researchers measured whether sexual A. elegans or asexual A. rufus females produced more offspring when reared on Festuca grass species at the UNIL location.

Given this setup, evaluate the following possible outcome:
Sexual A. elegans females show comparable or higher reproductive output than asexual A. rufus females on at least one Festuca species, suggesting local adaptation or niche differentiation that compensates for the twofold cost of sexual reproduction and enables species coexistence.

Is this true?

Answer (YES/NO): YES